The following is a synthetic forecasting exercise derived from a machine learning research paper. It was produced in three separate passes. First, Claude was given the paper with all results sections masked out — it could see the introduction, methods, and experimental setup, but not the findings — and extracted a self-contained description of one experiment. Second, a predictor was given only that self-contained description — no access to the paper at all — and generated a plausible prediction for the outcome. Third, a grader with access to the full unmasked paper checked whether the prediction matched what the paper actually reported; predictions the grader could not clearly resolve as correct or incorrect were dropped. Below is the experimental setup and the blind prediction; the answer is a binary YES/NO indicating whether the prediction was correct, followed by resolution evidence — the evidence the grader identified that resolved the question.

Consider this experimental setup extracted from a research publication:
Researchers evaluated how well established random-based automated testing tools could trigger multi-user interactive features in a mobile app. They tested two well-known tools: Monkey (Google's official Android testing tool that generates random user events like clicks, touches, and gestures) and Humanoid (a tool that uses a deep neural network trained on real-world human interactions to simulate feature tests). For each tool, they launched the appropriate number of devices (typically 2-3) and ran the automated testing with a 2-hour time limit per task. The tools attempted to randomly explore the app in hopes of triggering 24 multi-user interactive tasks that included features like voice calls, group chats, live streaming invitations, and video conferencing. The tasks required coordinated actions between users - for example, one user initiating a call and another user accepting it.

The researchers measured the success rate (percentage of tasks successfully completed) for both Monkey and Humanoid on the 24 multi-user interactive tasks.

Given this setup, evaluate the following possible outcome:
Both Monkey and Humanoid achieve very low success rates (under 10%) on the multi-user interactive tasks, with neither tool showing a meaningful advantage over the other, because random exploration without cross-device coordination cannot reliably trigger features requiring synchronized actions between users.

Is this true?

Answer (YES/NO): NO